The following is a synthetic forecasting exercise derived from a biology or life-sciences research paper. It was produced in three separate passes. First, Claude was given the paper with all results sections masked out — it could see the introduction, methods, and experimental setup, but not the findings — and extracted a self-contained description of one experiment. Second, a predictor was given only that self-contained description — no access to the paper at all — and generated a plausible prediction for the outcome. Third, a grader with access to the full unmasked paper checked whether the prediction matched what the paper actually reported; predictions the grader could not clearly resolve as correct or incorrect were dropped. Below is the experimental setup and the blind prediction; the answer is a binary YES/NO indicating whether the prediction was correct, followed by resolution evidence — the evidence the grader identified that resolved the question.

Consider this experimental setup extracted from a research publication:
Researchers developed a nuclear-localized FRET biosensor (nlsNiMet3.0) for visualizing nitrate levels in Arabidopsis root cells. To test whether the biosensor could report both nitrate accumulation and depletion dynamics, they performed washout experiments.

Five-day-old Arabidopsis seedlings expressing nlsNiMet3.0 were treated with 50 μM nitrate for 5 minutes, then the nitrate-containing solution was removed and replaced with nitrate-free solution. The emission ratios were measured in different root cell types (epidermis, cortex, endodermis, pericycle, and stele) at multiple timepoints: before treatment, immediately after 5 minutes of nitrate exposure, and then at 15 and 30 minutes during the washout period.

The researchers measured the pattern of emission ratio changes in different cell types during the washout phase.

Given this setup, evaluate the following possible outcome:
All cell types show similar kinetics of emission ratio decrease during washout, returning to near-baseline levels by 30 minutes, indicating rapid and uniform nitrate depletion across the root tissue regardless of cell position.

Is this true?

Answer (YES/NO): NO